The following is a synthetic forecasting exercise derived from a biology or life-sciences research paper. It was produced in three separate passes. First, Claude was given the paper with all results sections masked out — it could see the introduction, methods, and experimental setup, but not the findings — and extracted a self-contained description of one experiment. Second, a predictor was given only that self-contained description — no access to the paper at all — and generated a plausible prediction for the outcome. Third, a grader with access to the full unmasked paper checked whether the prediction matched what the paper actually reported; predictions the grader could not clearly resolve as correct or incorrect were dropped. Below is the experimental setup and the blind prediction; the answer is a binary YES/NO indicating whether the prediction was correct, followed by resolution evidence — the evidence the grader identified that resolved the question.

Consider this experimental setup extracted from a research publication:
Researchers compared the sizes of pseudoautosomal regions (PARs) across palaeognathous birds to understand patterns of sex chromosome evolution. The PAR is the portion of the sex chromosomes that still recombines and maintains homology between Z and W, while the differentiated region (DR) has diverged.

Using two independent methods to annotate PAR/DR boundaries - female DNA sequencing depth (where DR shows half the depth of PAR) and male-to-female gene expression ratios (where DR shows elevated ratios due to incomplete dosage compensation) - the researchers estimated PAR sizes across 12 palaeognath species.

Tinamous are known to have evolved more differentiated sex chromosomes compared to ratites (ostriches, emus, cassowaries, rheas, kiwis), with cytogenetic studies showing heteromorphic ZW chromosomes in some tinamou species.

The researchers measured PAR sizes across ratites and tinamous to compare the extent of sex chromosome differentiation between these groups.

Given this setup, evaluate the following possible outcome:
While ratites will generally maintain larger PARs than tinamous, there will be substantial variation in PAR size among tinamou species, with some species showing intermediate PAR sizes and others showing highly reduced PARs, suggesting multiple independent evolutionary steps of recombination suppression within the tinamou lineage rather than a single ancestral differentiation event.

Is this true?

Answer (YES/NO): NO